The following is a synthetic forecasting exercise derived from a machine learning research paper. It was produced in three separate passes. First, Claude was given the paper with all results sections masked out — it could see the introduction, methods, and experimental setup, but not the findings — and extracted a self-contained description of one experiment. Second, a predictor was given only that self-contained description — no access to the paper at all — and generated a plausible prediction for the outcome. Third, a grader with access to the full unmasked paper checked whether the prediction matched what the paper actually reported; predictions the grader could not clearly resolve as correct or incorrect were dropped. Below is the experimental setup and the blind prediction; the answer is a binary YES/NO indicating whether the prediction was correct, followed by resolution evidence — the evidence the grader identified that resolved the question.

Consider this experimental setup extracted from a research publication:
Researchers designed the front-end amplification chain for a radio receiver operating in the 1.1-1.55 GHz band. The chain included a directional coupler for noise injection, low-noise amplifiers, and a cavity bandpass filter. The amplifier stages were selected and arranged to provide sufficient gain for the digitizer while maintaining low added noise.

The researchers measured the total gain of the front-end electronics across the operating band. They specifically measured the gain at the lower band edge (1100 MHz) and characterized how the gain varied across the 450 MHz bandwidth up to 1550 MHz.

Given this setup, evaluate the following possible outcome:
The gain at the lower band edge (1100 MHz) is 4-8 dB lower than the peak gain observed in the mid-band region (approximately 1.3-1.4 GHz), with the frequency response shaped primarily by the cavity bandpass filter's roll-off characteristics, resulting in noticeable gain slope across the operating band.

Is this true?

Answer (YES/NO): NO